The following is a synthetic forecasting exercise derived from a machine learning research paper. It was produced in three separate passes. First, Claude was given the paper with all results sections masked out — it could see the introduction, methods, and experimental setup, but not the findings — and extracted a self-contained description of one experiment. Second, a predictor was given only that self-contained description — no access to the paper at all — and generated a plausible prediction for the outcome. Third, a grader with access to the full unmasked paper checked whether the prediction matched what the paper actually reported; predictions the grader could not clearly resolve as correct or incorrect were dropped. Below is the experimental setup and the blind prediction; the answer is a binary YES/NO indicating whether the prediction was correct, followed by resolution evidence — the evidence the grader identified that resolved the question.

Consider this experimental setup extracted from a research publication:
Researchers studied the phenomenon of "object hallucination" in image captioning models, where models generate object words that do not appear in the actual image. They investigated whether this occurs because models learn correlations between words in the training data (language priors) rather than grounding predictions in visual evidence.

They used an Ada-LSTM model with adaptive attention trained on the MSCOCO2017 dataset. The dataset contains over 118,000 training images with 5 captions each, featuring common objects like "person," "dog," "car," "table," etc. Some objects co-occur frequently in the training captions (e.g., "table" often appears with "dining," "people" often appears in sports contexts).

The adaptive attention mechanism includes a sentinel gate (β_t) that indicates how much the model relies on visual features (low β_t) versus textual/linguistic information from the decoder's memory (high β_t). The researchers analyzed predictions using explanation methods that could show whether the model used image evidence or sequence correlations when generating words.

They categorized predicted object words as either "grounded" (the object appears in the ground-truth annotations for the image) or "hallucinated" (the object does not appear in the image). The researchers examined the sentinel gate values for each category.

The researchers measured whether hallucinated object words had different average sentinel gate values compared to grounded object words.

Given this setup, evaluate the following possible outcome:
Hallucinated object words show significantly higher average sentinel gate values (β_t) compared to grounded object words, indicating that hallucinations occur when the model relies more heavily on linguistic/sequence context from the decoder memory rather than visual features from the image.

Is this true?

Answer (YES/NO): NO